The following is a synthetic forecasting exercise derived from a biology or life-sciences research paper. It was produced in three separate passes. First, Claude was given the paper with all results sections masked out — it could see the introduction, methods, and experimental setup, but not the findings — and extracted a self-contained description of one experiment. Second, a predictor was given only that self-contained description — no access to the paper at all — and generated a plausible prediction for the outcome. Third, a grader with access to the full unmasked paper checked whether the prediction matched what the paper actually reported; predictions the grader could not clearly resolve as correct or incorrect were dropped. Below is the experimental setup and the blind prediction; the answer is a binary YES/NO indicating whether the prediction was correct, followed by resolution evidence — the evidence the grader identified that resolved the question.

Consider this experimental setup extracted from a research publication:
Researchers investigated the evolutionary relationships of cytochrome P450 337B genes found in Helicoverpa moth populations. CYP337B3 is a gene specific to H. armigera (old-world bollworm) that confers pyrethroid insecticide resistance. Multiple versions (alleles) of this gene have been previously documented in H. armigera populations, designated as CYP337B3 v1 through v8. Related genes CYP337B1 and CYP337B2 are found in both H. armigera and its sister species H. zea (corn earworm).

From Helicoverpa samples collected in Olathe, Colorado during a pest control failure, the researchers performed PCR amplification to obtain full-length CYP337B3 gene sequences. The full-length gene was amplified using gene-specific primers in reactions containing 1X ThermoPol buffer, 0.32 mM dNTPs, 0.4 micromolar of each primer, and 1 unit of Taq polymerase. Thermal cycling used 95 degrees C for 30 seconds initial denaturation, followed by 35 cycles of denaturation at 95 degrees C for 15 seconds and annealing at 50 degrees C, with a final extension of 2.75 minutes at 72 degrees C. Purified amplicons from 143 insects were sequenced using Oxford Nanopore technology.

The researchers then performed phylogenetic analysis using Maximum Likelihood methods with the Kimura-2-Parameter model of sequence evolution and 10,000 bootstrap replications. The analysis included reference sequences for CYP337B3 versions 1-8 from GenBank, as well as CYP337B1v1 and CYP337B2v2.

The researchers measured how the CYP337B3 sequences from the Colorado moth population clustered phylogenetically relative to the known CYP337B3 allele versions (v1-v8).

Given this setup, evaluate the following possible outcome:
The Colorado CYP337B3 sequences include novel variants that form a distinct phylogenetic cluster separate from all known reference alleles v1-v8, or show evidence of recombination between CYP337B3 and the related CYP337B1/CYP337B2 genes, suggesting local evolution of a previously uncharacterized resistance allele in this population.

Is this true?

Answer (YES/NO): NO